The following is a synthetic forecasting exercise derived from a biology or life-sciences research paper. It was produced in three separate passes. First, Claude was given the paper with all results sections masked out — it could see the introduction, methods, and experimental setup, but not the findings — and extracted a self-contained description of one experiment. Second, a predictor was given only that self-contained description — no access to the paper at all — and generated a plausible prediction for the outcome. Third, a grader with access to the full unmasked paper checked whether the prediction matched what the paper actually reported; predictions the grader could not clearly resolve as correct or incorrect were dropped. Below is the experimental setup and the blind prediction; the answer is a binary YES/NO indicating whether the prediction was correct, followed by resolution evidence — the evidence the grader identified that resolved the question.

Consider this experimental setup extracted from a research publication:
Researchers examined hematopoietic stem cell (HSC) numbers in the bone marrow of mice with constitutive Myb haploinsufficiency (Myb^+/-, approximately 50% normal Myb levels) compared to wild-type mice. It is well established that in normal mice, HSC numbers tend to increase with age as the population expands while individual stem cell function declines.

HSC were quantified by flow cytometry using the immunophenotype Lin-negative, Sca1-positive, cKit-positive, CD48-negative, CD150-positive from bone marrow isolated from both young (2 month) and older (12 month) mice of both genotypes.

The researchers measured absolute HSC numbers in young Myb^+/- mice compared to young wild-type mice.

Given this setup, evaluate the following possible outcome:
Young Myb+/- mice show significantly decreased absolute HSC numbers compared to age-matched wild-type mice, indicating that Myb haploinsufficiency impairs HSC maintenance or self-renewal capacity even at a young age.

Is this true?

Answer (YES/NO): NO